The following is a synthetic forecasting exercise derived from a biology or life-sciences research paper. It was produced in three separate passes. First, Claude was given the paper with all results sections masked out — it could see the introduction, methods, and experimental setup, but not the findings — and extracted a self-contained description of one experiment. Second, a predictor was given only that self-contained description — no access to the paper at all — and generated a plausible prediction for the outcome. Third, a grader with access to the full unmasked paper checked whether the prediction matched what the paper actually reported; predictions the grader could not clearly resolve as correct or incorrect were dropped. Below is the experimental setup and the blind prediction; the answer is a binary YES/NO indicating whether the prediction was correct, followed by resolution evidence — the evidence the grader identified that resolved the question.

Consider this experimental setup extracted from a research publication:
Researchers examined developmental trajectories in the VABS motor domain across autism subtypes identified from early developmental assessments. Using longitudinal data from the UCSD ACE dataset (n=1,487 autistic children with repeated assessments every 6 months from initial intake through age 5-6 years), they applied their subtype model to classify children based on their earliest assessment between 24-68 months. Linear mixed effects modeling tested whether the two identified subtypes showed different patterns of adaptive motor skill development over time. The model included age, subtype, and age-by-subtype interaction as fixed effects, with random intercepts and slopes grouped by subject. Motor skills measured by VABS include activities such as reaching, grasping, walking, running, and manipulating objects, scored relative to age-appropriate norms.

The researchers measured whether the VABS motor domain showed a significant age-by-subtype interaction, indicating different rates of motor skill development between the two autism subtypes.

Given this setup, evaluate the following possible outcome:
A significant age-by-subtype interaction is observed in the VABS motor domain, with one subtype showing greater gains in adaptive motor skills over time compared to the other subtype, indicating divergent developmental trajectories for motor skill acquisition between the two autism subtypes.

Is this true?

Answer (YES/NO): NO